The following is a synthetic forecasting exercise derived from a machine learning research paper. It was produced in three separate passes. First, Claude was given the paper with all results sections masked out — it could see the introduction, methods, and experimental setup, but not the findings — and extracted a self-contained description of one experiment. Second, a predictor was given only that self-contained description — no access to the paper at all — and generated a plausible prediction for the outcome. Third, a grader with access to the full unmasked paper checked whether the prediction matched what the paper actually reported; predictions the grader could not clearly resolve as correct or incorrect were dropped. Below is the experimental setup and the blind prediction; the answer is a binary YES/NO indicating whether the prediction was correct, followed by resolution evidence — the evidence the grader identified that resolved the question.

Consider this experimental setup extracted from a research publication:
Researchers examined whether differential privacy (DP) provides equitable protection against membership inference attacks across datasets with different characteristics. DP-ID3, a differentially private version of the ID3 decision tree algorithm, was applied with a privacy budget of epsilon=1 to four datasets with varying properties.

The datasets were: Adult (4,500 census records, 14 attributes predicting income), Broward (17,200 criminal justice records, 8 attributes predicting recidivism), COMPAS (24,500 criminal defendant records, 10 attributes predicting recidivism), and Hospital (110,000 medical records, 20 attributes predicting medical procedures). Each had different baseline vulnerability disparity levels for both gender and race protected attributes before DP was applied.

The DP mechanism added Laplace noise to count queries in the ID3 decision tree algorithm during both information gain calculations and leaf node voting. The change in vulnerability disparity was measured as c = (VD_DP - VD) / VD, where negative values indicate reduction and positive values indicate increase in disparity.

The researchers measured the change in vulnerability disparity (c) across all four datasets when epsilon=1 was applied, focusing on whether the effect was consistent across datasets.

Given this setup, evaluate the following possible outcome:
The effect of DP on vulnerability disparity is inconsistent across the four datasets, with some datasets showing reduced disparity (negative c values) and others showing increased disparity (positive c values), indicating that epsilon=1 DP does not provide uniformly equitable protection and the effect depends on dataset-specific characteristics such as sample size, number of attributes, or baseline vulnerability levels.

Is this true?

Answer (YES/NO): YES